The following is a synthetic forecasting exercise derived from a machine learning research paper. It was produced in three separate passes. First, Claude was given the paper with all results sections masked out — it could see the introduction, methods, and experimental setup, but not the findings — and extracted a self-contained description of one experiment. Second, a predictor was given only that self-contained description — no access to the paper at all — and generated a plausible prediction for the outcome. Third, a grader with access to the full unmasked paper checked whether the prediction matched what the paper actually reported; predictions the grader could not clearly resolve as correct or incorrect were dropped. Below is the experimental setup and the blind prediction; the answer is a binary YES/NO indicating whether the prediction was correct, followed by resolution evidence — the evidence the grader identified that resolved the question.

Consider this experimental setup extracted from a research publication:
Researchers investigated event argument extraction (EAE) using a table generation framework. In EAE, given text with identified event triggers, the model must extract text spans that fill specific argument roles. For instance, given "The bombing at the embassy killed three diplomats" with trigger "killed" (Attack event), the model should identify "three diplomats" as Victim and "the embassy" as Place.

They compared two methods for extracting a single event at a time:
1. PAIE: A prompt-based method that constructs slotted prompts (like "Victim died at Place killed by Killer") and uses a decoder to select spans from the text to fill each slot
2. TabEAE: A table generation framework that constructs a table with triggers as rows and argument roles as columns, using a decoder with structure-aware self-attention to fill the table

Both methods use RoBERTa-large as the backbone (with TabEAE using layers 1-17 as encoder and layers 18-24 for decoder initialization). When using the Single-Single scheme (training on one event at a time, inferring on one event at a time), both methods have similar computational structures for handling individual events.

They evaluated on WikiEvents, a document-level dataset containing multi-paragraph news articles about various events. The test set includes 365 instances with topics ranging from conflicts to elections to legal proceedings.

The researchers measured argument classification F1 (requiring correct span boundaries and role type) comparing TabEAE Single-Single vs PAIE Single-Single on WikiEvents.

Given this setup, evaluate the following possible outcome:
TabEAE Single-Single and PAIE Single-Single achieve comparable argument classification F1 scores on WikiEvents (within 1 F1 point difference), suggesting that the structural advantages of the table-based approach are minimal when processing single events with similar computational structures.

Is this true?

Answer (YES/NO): YES